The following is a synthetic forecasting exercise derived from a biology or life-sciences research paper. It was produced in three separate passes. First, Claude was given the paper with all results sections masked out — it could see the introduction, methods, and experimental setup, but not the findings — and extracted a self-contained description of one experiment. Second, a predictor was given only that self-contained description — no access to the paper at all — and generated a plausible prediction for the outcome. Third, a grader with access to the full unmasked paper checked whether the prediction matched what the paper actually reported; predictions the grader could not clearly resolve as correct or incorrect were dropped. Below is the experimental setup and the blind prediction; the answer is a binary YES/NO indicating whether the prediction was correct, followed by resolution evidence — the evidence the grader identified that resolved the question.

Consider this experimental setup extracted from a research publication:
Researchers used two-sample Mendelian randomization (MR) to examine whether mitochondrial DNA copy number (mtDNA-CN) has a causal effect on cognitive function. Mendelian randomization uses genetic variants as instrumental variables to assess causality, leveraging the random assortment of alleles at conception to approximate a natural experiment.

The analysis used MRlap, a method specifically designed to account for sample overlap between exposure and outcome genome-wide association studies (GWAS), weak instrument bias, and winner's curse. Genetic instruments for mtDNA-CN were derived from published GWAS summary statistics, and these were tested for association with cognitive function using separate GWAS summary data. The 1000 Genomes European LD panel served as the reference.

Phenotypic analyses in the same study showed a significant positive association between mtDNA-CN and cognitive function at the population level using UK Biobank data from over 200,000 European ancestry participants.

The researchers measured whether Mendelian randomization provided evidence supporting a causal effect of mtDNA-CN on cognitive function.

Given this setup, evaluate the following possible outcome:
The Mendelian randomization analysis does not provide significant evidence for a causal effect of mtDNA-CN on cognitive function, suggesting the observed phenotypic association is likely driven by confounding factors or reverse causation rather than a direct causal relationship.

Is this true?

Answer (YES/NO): NO